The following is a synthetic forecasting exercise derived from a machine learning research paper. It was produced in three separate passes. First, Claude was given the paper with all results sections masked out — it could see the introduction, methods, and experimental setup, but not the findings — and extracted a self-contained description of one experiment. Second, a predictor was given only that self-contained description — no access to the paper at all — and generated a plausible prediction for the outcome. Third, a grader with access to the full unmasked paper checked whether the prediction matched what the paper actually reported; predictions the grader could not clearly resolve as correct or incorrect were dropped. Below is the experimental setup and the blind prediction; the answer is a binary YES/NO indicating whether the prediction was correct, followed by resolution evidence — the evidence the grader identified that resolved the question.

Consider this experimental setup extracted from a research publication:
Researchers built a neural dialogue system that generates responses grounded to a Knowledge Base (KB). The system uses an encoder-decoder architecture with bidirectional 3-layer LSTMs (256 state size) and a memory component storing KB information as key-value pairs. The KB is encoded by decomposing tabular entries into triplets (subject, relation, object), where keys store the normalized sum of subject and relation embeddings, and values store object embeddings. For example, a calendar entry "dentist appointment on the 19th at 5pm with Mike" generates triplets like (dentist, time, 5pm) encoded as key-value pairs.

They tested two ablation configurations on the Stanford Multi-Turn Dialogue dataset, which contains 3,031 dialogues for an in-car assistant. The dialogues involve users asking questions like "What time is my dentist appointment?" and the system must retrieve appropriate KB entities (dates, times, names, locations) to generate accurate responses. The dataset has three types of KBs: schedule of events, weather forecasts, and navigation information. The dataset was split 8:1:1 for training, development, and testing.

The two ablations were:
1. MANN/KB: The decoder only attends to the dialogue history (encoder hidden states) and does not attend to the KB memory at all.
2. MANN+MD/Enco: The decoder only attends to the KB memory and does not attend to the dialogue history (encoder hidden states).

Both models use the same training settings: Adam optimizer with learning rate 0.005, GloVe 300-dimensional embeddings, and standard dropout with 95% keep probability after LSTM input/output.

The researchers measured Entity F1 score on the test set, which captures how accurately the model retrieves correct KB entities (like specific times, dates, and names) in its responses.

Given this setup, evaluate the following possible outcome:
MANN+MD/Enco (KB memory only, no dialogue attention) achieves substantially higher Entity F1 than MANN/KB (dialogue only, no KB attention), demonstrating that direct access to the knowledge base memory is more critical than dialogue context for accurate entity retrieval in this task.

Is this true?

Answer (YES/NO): YES